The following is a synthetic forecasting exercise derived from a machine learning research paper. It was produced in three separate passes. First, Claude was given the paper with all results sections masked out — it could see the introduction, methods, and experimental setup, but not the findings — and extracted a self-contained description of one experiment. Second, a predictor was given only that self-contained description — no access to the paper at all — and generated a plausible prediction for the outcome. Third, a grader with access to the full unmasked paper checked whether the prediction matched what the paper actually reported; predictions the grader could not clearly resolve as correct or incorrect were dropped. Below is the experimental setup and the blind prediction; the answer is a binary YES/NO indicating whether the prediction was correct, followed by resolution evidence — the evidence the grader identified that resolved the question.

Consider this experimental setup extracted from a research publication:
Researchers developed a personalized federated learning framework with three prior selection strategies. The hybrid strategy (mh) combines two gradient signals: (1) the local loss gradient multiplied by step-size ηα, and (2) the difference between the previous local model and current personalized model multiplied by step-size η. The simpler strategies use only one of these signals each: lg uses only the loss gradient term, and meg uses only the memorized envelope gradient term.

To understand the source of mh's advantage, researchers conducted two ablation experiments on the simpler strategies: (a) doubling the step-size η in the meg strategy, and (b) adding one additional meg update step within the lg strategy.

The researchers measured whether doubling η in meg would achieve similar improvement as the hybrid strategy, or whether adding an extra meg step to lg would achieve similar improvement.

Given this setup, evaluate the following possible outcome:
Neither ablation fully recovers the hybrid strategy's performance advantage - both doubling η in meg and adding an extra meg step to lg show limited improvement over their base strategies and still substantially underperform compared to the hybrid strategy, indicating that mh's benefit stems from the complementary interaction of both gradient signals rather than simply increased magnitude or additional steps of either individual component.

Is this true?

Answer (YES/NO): NO